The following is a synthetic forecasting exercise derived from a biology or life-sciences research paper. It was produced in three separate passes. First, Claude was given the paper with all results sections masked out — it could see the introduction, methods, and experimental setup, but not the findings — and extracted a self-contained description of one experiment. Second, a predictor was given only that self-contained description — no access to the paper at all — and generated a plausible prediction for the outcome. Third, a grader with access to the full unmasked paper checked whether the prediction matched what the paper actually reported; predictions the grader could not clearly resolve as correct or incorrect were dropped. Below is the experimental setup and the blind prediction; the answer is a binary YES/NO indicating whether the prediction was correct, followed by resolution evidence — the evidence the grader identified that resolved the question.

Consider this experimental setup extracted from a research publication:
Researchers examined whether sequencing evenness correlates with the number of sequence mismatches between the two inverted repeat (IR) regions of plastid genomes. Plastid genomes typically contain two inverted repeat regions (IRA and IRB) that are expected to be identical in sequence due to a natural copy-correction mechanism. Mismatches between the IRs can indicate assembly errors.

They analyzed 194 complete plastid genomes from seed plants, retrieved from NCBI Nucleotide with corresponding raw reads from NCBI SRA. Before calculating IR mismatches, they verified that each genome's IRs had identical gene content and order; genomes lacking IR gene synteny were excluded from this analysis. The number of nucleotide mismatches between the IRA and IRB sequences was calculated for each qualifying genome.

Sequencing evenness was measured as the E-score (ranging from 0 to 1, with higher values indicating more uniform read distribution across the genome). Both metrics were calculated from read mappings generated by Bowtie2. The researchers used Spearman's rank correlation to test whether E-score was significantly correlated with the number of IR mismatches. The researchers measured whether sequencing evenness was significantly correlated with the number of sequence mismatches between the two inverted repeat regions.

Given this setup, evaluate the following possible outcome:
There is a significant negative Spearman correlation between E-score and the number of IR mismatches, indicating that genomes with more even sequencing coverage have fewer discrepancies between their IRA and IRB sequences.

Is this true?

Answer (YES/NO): NO